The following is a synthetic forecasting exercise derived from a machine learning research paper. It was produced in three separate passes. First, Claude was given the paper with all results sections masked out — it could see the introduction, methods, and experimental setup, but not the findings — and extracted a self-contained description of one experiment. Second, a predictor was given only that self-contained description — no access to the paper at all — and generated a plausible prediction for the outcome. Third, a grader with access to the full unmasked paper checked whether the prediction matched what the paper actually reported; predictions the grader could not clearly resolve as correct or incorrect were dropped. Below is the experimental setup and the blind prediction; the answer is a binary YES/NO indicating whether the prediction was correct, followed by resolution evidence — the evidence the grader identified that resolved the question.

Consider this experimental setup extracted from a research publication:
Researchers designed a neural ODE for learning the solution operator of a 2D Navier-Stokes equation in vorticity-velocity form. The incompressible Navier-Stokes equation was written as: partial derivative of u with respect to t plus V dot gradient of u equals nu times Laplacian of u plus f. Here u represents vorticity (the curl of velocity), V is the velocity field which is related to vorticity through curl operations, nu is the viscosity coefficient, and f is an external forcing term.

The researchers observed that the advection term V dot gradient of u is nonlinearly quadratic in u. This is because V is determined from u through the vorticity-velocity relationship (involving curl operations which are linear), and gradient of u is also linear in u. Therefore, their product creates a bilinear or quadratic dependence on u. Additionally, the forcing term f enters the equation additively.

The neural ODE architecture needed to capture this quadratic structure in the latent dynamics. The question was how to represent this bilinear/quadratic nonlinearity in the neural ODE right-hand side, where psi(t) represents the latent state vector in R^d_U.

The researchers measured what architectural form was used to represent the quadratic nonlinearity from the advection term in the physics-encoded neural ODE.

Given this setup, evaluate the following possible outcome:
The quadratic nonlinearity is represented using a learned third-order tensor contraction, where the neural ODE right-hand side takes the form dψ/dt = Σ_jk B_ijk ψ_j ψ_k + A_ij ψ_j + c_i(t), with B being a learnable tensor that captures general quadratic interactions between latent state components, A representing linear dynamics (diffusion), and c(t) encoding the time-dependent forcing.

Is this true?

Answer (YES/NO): NO